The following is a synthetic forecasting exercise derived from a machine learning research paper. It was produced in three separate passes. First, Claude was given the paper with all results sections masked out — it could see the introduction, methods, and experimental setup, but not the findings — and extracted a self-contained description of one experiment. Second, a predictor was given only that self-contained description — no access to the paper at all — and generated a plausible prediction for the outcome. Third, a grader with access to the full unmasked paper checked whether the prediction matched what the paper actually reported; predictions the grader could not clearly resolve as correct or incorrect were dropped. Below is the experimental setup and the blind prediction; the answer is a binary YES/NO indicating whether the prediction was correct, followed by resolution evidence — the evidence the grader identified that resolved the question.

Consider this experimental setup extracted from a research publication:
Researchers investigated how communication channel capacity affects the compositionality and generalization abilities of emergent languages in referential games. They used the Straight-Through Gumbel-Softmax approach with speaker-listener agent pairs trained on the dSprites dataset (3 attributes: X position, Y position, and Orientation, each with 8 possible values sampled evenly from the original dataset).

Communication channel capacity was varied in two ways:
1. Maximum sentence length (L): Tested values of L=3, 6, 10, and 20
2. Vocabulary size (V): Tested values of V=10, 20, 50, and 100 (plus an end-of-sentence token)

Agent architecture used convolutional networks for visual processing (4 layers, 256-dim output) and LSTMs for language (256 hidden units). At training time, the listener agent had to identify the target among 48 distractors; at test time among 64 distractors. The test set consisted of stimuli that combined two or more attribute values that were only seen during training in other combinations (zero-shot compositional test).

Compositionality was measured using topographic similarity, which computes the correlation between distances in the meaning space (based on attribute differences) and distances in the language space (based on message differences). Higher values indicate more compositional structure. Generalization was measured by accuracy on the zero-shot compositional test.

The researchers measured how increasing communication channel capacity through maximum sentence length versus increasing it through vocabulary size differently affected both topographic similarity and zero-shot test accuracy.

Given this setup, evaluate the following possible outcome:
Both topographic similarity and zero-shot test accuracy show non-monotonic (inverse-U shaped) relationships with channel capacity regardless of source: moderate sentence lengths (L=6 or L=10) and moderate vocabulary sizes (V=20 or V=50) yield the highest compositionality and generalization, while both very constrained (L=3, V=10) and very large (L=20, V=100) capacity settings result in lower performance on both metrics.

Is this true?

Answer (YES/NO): NO